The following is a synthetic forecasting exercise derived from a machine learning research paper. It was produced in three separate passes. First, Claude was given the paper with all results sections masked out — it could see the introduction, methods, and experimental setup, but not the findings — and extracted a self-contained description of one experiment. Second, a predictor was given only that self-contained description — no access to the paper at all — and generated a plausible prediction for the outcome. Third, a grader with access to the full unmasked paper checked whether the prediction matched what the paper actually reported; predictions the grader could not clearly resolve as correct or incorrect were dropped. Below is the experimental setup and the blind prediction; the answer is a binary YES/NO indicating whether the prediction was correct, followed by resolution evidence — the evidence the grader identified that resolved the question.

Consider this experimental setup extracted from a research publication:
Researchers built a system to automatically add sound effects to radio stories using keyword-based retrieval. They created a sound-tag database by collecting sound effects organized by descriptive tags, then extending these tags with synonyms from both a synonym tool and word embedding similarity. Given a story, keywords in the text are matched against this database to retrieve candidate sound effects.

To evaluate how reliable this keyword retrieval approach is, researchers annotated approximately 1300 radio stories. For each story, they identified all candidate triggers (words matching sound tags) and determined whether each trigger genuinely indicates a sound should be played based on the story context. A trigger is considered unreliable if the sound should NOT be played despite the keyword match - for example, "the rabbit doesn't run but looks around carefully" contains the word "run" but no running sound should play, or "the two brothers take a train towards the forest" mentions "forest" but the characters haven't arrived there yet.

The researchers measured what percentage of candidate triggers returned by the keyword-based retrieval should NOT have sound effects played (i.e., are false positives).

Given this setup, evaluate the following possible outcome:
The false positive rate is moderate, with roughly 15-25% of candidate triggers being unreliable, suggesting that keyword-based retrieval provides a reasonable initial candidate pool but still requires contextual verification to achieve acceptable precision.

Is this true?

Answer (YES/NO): NO